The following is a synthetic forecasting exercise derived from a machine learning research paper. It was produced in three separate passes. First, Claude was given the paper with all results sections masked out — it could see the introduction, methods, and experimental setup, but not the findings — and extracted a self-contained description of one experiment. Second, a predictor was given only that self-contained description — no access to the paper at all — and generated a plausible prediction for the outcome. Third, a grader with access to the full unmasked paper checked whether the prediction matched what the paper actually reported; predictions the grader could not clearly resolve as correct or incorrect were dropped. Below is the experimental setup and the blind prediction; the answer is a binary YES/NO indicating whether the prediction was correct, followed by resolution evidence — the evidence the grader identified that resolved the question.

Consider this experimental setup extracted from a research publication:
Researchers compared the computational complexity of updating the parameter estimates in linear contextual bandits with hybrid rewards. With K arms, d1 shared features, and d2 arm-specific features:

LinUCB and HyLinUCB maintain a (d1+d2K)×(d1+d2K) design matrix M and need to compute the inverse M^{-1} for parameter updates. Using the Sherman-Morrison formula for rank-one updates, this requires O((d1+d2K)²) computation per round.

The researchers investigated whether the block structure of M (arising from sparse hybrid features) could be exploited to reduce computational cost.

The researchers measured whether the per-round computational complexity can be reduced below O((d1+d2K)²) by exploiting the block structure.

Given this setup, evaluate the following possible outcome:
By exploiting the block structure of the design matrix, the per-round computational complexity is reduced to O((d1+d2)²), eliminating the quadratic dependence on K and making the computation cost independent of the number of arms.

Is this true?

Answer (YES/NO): NO